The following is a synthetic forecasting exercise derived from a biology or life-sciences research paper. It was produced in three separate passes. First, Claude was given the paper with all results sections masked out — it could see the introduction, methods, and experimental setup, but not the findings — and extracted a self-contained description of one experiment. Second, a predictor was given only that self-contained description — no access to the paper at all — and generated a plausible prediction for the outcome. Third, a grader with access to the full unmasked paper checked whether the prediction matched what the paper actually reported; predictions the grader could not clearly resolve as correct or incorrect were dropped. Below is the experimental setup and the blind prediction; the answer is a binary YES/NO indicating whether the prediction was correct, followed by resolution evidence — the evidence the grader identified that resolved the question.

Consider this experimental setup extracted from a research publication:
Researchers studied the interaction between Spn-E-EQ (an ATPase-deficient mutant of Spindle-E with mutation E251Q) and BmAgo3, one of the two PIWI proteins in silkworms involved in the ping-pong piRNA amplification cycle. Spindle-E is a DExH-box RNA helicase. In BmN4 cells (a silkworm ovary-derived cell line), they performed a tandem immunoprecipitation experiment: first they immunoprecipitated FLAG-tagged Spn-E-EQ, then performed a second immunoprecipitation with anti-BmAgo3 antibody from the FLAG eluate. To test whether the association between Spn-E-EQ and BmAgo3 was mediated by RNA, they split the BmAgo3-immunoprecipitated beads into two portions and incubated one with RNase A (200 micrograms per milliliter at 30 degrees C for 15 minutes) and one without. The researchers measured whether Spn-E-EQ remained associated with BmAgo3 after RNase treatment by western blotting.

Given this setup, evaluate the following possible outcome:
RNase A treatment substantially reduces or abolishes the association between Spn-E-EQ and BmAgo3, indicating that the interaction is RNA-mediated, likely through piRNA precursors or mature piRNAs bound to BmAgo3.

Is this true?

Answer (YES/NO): NO